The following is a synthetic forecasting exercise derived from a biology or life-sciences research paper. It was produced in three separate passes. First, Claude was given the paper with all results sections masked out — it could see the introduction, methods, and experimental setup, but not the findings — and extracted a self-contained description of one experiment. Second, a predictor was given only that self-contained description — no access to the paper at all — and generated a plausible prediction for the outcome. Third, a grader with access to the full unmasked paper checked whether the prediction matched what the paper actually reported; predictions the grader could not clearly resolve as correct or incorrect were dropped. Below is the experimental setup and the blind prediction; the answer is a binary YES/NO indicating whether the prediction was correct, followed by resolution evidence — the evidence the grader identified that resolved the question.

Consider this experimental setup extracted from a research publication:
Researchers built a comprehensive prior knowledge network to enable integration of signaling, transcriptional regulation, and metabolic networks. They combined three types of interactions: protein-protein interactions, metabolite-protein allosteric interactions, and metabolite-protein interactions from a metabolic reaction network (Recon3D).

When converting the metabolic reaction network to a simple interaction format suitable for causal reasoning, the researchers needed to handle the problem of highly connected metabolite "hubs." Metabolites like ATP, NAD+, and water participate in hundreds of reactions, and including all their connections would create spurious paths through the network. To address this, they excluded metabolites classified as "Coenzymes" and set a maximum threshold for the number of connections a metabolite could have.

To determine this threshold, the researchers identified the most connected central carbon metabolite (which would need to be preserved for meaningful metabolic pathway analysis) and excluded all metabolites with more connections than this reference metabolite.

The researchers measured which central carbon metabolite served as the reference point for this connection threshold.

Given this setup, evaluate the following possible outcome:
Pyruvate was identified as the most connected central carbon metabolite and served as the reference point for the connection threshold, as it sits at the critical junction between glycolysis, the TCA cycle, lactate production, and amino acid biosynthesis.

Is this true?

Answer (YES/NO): NO